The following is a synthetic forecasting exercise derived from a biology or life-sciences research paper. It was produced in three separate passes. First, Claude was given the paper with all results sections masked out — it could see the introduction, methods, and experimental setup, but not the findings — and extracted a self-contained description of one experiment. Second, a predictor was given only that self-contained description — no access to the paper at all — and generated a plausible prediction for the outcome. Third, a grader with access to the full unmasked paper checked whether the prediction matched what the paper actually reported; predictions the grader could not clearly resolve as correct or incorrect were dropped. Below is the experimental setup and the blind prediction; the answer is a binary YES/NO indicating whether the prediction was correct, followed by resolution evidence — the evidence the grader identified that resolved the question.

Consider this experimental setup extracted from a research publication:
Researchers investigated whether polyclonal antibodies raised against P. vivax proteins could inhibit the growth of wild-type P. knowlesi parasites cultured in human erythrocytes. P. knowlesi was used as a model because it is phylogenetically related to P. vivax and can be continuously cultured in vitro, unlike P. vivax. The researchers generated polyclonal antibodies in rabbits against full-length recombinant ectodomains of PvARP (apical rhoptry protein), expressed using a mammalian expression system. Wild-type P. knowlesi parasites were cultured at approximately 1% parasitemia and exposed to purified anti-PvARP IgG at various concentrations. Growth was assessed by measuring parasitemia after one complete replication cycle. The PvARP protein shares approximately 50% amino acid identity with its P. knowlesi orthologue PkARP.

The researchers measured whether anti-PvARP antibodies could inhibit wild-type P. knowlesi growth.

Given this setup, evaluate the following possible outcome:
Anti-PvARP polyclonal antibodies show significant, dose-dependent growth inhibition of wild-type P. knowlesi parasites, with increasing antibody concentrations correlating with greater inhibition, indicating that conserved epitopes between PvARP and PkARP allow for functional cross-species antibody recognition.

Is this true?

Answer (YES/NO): NO